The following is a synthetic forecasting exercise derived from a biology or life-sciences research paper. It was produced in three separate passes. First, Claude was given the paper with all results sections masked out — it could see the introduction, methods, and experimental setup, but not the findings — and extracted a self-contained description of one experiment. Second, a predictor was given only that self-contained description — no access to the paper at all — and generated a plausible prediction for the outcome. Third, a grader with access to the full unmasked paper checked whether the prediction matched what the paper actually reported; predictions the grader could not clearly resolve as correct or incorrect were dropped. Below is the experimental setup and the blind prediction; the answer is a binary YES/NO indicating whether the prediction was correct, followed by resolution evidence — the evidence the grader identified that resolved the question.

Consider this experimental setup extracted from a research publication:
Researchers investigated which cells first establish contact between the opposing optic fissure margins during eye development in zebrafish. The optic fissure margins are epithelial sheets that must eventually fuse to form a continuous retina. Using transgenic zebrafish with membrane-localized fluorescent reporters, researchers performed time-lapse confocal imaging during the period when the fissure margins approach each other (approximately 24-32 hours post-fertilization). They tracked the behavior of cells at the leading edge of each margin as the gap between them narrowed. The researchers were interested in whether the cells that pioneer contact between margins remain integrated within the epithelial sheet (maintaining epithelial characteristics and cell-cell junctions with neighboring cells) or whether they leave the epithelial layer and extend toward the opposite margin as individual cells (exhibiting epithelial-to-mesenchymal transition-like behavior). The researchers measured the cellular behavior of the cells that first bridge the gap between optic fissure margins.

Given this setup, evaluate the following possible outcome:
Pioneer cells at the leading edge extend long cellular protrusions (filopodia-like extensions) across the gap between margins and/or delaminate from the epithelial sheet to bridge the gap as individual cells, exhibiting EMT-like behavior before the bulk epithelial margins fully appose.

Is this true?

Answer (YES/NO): YES